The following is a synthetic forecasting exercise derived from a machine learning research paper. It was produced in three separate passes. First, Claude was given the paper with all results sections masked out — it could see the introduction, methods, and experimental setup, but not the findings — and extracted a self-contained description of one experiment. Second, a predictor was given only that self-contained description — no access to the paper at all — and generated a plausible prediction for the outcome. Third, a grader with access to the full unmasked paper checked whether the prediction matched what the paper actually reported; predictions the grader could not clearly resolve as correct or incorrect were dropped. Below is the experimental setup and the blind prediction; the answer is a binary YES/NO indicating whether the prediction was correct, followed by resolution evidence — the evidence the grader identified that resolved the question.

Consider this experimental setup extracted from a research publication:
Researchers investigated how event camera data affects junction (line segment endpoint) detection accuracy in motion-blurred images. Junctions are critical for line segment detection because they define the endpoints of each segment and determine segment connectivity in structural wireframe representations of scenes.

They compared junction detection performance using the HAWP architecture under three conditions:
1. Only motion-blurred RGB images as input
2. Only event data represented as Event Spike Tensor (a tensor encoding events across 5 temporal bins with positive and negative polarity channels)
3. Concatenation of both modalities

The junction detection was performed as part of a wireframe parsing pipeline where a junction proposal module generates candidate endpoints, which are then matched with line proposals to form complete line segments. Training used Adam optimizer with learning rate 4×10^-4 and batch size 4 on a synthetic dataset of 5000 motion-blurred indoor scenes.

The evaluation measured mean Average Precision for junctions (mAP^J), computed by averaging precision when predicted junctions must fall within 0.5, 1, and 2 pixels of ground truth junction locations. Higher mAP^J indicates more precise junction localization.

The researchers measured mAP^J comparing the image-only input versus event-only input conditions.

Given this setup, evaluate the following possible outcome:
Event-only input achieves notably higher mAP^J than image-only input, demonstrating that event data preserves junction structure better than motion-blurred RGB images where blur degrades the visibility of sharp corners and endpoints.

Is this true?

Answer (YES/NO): NO